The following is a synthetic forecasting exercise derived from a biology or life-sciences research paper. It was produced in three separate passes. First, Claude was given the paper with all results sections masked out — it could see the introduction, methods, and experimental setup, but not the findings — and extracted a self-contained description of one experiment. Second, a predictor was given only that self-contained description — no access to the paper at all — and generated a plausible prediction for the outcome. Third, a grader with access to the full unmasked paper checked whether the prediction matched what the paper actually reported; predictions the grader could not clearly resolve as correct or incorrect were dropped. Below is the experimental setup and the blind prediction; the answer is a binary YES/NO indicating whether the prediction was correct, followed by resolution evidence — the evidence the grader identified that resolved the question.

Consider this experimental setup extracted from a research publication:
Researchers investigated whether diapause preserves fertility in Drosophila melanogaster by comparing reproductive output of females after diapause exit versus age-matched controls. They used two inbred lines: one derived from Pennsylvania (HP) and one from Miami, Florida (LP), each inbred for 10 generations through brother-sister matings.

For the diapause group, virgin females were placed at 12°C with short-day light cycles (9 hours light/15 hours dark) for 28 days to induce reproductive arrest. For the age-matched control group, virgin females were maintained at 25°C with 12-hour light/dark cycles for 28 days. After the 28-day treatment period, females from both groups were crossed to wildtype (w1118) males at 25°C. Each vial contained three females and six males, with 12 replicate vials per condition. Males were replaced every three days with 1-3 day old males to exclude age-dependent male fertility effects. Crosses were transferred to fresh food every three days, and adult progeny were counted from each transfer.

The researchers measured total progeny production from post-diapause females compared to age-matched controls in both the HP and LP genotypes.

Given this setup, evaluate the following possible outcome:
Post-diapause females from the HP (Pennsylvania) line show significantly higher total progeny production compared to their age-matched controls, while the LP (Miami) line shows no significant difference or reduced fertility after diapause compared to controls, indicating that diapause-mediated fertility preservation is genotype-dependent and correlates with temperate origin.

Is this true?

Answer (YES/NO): NO